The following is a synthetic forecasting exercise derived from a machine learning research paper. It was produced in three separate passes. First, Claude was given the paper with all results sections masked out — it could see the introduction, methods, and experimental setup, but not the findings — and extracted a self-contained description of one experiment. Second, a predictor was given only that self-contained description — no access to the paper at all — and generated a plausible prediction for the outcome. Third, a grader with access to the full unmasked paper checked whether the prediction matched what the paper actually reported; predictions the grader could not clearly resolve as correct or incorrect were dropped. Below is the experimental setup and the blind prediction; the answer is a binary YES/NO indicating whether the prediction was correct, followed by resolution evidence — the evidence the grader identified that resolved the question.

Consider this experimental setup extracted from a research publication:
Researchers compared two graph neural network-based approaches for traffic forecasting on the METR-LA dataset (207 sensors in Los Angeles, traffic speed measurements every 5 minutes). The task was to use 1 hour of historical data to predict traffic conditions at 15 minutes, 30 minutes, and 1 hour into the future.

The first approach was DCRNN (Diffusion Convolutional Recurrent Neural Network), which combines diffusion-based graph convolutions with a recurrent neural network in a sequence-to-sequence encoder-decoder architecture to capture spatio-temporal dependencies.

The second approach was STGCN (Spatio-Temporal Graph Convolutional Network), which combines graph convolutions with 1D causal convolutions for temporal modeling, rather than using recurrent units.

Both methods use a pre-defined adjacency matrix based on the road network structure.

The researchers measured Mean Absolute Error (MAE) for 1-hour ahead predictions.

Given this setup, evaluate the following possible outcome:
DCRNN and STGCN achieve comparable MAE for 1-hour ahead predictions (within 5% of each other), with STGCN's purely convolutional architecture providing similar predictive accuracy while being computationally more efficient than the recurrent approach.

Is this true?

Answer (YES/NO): NO